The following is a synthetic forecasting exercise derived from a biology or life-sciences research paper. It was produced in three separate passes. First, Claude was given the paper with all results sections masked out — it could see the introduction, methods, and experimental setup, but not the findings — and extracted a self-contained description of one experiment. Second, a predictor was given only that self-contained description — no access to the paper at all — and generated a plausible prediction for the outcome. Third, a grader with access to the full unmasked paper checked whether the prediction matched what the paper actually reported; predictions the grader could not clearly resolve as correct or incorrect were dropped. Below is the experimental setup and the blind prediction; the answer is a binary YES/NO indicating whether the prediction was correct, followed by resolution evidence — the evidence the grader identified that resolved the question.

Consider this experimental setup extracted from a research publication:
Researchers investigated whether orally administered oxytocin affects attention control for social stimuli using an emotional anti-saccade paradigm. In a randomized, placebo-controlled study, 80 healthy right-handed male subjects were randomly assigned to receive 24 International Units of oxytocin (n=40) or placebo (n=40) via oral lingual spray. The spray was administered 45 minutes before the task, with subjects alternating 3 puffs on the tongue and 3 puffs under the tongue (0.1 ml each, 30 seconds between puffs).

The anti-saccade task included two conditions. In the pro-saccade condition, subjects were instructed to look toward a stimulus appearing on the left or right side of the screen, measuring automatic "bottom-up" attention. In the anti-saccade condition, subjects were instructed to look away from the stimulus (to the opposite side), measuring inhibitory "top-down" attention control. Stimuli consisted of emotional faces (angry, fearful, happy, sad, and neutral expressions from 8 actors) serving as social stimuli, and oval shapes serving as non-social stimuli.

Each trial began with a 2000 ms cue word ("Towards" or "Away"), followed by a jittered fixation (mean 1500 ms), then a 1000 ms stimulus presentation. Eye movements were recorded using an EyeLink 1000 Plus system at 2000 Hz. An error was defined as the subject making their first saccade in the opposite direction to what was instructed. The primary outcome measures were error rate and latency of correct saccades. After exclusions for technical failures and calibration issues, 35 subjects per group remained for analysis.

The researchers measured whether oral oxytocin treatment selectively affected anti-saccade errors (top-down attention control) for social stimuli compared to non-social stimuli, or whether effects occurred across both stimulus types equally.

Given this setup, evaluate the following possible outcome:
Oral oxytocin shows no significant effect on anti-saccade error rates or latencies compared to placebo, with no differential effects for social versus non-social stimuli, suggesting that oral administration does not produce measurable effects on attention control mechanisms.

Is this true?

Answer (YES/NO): NO